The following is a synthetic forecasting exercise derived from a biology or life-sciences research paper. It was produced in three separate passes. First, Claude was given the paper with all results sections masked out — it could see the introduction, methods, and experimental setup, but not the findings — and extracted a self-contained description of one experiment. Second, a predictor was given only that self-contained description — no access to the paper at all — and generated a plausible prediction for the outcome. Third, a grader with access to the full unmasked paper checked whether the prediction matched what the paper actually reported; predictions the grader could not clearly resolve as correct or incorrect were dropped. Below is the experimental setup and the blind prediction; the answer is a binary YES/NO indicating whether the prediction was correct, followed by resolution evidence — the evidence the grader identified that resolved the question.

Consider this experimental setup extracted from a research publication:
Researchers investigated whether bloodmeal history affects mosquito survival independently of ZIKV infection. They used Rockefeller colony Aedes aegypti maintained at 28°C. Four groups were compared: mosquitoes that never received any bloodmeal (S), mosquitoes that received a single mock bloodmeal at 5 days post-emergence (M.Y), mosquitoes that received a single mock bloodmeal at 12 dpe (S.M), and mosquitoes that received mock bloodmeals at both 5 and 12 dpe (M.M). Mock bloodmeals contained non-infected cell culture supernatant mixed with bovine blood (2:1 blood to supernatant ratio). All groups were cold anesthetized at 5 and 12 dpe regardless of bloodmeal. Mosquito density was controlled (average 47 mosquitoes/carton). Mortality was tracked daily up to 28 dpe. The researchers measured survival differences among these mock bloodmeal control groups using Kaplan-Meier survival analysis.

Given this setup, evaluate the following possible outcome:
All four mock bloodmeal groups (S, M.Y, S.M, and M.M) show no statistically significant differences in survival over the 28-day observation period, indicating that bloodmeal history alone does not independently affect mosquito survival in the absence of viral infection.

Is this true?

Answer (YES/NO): NO